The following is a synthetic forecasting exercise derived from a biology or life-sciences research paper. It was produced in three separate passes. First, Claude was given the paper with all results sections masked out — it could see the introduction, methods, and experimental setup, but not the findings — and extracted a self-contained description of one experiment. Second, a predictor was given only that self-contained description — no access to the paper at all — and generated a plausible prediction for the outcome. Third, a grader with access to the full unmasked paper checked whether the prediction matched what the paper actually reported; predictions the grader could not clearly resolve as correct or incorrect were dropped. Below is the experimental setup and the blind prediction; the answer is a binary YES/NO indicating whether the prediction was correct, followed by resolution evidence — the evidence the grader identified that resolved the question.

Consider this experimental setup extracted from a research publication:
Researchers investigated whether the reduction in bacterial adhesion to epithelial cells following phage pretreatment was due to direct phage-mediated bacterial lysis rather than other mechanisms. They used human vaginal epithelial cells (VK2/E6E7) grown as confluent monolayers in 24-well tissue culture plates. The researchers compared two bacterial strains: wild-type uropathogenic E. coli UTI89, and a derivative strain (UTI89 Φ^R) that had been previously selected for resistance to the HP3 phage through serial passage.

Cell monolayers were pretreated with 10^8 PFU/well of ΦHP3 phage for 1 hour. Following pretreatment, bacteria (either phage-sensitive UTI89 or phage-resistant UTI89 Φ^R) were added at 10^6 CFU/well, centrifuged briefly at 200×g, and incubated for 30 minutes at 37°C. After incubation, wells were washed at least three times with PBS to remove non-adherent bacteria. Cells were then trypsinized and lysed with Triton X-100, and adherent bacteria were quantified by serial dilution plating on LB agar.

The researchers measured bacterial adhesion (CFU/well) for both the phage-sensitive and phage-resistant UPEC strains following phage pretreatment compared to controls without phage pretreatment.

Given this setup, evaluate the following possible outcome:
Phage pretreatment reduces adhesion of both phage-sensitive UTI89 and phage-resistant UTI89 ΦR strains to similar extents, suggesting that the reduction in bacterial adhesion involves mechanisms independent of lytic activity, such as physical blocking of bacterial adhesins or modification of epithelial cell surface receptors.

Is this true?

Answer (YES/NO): NO